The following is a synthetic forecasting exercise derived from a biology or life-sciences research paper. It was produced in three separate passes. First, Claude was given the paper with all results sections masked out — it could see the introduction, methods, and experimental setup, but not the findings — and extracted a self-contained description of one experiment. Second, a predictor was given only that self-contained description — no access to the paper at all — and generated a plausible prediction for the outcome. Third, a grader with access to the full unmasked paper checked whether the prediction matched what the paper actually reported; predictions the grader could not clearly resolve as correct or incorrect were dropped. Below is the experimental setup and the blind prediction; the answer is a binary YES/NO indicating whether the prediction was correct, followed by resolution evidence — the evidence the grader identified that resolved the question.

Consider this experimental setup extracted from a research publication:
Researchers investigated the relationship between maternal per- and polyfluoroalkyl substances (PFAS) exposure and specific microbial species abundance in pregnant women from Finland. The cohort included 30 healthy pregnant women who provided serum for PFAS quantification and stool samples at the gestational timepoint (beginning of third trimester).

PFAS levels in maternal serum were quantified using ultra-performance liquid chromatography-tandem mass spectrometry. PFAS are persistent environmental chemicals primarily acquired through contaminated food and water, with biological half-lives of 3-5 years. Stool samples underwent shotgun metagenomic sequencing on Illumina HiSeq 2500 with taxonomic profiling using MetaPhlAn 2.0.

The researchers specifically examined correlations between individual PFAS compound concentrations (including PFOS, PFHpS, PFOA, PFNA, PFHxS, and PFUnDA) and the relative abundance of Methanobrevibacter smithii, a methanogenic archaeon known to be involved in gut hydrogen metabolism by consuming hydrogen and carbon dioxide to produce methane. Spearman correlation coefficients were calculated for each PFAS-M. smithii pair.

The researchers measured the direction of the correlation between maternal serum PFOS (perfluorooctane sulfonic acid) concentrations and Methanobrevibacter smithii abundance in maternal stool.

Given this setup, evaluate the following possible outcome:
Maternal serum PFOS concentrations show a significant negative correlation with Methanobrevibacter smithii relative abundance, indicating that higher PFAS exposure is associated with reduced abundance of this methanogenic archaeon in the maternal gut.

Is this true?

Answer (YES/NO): NO